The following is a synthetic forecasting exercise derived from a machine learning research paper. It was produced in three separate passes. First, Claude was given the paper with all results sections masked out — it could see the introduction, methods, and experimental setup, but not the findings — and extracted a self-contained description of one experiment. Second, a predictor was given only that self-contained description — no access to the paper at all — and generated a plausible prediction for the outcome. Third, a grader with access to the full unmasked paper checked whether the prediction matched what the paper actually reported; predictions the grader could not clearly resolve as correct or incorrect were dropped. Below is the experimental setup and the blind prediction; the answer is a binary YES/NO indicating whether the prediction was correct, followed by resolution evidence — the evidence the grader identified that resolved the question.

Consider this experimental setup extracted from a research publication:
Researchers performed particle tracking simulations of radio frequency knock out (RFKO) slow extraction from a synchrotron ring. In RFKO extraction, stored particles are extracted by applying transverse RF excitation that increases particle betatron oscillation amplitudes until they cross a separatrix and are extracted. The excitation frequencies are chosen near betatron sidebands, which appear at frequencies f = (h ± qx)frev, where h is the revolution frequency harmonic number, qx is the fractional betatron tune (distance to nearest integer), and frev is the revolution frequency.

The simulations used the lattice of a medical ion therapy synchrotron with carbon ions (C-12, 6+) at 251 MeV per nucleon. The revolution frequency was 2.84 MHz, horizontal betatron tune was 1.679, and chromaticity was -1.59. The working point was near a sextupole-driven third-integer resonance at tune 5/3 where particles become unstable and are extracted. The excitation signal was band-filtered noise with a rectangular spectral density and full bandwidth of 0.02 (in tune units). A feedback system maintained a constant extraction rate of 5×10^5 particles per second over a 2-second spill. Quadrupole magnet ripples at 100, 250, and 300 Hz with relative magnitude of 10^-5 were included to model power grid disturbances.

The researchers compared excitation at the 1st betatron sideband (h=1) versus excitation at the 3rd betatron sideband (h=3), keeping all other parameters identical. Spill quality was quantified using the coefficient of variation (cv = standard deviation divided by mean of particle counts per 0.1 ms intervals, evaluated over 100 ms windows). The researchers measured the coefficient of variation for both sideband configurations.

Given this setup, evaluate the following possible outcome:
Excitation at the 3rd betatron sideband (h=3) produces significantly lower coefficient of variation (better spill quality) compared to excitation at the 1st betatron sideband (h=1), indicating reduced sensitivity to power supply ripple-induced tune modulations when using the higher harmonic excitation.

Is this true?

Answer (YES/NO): YES